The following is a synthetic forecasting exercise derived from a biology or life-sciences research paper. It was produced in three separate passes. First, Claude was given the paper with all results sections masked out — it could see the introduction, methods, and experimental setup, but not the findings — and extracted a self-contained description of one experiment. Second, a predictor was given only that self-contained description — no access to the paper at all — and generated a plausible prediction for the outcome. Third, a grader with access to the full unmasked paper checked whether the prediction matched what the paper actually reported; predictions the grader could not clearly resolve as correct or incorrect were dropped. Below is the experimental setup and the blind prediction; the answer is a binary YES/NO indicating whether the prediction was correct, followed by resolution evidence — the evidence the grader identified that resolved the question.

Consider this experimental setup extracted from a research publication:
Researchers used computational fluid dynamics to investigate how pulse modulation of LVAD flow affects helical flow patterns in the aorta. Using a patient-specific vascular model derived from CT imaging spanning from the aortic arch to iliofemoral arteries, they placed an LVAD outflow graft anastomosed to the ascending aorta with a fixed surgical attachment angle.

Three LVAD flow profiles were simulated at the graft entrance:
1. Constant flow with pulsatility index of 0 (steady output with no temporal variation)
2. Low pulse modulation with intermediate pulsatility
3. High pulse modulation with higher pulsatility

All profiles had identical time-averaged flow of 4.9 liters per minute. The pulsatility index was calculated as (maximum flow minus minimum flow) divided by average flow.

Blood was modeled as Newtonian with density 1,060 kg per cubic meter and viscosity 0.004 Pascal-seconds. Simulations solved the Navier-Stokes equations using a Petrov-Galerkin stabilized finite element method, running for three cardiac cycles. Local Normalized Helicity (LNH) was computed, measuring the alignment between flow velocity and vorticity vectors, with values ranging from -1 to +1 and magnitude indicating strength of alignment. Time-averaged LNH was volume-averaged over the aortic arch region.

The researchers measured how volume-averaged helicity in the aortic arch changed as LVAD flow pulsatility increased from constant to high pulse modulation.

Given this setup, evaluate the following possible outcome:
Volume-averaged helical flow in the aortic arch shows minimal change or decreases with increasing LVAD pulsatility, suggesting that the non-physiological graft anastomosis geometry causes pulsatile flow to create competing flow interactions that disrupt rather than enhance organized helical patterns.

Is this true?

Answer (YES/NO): NO